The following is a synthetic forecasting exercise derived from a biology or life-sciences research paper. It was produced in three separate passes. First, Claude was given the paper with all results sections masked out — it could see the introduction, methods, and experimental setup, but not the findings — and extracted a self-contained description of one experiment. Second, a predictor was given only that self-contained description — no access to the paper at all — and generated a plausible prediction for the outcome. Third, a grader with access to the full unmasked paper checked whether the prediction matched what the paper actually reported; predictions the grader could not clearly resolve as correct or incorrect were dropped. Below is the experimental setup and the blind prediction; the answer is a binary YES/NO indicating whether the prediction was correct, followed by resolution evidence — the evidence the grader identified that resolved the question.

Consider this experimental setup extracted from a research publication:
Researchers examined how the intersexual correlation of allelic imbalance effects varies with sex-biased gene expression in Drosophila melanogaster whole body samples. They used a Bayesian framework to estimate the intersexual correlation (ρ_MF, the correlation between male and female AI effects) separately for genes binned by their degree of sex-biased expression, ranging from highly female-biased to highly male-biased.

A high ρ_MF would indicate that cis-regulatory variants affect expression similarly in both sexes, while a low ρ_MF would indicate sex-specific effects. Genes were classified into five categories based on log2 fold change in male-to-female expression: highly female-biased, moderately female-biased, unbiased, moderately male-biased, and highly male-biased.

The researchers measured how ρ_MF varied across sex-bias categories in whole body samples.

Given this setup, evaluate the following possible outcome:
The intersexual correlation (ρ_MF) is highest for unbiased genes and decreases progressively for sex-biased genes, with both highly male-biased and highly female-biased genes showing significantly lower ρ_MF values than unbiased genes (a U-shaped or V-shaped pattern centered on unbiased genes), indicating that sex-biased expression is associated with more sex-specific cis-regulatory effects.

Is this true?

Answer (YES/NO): NO